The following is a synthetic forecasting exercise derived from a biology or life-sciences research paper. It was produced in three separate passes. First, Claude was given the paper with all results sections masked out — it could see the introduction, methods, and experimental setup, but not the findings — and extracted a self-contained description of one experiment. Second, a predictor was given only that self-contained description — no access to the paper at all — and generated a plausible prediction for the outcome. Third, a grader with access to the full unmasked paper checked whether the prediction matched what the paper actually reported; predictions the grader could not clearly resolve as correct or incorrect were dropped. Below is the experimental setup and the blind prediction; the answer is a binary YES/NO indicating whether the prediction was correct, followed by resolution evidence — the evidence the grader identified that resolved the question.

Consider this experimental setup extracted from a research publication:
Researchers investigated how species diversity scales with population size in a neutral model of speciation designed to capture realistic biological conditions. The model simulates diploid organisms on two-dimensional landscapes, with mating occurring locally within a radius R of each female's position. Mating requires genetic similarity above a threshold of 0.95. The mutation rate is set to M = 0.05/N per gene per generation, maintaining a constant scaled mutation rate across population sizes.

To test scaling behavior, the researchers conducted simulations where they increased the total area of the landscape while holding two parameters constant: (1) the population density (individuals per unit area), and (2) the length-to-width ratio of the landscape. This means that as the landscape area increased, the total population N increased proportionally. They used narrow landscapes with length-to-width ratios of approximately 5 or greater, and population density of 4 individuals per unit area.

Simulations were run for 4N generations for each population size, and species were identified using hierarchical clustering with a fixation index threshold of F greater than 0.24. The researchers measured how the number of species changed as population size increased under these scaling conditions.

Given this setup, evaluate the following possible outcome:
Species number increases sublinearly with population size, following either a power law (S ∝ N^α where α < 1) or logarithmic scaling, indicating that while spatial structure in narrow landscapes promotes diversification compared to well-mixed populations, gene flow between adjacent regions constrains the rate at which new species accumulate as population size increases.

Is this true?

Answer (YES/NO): NO